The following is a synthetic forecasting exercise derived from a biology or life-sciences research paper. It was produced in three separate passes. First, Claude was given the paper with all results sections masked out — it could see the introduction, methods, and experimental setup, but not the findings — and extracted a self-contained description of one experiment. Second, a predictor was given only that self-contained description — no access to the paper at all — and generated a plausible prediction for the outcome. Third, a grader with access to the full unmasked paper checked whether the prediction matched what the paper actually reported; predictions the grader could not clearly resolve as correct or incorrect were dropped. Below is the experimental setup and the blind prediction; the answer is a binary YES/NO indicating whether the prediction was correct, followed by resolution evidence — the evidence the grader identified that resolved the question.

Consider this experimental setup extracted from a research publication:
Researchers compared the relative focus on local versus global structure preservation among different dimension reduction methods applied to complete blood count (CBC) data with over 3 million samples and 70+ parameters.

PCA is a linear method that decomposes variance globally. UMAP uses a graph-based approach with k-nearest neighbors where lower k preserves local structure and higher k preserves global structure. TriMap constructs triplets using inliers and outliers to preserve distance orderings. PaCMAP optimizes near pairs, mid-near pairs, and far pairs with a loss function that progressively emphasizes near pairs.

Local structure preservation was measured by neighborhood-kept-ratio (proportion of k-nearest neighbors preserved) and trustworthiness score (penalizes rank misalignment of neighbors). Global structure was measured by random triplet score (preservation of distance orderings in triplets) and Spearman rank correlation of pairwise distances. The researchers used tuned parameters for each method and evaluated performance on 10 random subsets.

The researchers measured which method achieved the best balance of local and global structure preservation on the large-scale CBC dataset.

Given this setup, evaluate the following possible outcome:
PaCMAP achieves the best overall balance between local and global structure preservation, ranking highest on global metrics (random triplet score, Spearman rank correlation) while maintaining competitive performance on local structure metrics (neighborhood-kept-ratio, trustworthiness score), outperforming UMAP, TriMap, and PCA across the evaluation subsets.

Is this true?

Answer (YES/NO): NO